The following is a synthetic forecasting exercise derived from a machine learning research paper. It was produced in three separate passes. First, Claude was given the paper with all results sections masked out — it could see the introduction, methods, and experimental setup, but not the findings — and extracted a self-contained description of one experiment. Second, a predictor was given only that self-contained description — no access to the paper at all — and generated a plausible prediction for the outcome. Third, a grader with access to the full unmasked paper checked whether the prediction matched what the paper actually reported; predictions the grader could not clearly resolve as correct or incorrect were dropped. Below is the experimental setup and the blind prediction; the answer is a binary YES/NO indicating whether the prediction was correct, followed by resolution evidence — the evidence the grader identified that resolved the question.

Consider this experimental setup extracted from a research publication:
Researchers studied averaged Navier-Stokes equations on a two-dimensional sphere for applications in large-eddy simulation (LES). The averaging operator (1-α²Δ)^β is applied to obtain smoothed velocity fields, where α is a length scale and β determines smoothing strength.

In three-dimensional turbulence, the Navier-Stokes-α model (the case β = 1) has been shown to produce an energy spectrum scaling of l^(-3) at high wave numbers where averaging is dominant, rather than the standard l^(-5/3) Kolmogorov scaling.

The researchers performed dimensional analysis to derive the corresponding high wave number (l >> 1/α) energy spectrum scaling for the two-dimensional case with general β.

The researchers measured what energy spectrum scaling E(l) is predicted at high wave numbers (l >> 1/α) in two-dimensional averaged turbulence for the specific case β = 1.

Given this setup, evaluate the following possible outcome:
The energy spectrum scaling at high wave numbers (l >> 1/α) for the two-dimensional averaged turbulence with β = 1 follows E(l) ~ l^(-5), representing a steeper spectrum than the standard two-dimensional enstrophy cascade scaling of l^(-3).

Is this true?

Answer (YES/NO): YES